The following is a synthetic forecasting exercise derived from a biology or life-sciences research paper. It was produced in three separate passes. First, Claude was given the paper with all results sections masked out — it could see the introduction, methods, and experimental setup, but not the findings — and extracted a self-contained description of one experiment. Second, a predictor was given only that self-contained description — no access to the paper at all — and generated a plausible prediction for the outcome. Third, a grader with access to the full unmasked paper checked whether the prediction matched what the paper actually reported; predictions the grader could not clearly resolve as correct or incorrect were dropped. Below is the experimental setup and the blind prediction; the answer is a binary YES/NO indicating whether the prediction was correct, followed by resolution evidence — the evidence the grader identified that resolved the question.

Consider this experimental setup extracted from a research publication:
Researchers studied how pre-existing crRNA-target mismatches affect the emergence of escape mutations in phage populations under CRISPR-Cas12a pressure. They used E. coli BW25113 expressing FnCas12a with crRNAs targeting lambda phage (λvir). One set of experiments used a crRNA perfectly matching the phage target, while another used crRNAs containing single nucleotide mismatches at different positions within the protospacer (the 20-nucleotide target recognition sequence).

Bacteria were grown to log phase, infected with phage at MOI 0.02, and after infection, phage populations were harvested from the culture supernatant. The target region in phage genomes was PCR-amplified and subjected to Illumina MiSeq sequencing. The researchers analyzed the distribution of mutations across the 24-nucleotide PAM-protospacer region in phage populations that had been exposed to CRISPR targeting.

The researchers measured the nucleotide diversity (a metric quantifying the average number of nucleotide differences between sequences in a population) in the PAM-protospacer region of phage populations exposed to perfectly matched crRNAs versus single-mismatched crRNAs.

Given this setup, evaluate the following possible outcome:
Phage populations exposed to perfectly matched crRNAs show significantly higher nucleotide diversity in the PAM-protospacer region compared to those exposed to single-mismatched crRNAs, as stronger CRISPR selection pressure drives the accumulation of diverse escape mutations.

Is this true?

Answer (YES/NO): NO